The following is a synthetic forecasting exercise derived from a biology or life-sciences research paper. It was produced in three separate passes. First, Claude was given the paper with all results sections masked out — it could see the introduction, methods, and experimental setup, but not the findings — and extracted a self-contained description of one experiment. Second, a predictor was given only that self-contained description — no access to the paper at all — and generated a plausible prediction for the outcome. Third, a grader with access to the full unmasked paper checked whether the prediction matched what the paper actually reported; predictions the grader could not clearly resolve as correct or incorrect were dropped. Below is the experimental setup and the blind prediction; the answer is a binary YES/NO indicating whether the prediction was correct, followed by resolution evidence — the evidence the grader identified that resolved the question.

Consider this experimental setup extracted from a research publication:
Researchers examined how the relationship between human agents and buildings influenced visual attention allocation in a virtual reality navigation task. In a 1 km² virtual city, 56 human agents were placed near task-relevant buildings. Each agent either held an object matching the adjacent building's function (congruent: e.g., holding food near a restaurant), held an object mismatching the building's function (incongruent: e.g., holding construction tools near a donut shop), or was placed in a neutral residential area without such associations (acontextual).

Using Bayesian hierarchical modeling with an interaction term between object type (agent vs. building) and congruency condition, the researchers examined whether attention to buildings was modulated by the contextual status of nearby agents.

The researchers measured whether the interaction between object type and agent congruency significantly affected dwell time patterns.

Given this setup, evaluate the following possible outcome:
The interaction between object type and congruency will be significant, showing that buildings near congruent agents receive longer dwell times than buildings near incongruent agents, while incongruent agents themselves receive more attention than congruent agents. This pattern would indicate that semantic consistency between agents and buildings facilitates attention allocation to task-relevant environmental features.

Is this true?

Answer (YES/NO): YES